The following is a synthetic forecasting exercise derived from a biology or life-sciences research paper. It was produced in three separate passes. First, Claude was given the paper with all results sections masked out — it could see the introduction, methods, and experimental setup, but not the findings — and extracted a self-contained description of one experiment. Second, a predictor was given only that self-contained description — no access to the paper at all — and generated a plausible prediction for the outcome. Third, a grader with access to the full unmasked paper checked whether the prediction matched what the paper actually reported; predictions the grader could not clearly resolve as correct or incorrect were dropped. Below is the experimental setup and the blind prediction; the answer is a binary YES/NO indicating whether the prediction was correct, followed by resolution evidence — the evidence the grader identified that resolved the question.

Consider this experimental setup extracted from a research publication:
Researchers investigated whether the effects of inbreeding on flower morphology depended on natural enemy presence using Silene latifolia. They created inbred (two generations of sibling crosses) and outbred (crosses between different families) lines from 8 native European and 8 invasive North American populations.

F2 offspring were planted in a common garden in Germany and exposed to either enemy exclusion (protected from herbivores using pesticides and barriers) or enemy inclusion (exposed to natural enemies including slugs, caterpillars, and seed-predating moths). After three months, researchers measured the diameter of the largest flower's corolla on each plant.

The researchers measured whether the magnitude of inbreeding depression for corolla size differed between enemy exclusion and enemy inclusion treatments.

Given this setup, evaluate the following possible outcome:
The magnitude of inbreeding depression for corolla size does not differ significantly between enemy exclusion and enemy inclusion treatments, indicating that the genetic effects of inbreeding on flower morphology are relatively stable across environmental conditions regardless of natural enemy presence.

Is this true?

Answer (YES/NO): YES